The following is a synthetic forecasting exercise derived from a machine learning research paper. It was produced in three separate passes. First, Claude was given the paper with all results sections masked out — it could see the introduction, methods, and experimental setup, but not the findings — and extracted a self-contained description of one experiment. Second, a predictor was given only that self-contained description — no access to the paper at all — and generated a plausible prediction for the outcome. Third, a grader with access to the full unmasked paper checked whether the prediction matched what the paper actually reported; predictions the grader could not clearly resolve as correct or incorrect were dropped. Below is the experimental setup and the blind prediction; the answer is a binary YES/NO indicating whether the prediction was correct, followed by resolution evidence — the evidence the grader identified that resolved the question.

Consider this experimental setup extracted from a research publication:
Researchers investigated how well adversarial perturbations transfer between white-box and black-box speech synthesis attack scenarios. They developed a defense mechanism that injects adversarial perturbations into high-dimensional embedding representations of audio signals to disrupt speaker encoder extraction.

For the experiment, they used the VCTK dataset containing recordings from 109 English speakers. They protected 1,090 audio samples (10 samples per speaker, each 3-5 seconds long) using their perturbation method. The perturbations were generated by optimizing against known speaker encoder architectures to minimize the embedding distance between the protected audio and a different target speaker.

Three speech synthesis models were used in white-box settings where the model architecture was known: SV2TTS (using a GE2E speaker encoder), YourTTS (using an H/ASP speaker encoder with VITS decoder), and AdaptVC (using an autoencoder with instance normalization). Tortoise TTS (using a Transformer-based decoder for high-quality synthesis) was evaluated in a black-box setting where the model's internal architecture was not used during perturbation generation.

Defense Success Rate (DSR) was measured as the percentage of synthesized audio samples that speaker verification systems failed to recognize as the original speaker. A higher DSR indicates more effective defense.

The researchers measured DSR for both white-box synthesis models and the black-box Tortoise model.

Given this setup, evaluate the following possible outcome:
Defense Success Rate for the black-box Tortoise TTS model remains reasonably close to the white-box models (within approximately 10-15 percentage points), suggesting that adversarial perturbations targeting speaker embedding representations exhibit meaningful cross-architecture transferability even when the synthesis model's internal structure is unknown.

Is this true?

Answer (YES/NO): YES